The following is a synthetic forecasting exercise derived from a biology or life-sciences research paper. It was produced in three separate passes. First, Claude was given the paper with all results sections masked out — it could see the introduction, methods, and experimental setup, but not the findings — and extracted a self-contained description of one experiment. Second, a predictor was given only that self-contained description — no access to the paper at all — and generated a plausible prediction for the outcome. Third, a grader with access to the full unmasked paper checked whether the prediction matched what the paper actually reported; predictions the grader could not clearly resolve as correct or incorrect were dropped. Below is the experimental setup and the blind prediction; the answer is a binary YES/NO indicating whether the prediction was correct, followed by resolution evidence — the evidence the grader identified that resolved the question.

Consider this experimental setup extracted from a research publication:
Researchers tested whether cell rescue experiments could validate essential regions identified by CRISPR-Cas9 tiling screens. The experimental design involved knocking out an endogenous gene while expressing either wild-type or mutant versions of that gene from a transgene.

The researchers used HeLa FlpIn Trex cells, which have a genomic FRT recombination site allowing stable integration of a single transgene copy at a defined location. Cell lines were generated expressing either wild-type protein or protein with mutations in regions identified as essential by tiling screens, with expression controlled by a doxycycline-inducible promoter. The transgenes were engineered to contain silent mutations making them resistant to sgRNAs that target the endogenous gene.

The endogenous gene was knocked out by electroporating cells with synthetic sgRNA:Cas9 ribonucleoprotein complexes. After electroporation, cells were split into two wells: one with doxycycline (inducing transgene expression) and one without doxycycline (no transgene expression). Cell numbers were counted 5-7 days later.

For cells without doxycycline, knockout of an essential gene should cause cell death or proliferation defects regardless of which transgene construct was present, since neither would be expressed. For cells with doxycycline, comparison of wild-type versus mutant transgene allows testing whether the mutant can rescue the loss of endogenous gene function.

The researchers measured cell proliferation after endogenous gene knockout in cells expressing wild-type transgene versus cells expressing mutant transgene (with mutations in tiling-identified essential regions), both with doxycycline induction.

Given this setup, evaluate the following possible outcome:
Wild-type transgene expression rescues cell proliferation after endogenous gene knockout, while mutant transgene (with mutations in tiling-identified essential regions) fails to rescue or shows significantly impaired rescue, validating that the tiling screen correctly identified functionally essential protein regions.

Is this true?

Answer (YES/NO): YES